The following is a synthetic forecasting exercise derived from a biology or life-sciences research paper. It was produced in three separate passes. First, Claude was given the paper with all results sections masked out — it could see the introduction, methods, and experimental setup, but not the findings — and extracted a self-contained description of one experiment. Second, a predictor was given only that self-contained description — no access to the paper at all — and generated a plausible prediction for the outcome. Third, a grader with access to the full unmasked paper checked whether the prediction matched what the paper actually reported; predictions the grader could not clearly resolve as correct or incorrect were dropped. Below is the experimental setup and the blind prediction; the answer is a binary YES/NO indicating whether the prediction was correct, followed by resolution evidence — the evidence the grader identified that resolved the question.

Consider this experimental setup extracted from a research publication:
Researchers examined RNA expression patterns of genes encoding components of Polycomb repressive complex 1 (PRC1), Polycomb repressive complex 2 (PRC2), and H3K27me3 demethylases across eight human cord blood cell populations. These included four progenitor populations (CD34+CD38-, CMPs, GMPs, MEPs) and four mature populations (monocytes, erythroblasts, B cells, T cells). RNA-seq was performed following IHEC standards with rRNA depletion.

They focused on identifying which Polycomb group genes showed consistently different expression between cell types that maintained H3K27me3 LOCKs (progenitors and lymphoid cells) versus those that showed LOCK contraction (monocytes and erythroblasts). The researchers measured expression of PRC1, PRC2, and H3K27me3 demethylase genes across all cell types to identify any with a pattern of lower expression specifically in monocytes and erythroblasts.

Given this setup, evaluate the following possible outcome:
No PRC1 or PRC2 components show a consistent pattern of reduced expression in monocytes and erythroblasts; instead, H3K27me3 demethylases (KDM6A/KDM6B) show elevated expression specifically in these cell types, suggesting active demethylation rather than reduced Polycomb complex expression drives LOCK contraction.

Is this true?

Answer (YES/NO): NO